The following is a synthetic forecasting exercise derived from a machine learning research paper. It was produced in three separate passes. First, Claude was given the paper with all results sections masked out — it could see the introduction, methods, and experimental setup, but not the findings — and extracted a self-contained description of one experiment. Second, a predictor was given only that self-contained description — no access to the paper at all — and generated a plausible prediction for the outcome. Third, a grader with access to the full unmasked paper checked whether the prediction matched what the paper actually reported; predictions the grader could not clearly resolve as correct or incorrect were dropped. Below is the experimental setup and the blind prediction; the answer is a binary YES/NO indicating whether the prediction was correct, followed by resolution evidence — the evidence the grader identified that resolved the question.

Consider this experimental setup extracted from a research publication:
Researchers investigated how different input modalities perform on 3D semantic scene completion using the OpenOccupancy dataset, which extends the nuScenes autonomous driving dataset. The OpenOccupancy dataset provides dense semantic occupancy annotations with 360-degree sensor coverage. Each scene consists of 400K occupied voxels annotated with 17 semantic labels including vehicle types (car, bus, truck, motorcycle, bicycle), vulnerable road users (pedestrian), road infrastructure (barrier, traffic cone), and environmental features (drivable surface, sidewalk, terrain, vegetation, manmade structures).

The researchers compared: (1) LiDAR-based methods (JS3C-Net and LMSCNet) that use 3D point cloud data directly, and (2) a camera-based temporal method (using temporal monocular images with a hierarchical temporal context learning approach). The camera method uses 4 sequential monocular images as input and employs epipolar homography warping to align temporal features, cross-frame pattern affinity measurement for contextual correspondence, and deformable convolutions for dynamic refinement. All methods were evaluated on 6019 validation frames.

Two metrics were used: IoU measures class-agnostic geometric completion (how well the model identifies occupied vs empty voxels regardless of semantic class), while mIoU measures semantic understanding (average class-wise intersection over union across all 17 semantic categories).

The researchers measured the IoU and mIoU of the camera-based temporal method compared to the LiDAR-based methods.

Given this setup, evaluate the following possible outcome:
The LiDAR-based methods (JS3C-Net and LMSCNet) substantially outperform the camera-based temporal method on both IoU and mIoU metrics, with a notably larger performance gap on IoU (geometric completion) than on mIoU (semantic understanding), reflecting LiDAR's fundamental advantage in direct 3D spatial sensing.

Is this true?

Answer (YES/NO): NO